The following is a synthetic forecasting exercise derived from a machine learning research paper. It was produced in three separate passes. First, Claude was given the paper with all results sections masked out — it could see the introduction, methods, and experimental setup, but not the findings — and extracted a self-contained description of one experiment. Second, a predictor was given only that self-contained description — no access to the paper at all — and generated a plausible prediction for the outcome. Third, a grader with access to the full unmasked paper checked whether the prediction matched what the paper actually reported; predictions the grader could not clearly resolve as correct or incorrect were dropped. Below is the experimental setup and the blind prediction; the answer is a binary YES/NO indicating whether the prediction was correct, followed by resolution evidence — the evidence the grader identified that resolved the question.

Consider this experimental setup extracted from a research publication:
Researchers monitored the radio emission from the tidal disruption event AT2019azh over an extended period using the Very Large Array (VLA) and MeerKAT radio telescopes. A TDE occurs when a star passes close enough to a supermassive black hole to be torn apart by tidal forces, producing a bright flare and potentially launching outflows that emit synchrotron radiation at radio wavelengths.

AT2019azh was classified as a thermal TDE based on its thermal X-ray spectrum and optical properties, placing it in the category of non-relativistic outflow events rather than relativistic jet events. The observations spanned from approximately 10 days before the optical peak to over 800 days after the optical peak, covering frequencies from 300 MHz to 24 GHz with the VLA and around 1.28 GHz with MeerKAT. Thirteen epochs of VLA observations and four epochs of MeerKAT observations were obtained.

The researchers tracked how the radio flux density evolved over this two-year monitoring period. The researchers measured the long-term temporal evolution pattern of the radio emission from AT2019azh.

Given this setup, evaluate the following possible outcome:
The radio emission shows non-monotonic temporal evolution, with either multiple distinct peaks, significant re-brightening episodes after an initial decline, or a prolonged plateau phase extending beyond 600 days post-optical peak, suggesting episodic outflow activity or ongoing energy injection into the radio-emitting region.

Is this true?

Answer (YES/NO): NO